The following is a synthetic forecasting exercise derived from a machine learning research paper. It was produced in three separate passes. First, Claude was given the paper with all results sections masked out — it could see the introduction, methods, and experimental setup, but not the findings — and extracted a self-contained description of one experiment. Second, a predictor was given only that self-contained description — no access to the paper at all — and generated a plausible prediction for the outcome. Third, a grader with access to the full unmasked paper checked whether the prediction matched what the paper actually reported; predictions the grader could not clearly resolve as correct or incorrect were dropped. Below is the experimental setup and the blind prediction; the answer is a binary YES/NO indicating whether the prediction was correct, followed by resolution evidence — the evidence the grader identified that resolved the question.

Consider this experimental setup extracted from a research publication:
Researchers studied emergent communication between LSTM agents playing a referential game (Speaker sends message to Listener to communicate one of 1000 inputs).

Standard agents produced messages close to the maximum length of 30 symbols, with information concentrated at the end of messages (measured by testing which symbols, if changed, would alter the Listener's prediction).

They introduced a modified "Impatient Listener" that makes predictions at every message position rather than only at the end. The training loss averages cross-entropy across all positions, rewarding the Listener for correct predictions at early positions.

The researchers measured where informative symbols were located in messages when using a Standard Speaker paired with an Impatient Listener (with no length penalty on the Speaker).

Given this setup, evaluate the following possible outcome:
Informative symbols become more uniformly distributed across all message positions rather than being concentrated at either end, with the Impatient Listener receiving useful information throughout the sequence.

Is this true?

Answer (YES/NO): NO